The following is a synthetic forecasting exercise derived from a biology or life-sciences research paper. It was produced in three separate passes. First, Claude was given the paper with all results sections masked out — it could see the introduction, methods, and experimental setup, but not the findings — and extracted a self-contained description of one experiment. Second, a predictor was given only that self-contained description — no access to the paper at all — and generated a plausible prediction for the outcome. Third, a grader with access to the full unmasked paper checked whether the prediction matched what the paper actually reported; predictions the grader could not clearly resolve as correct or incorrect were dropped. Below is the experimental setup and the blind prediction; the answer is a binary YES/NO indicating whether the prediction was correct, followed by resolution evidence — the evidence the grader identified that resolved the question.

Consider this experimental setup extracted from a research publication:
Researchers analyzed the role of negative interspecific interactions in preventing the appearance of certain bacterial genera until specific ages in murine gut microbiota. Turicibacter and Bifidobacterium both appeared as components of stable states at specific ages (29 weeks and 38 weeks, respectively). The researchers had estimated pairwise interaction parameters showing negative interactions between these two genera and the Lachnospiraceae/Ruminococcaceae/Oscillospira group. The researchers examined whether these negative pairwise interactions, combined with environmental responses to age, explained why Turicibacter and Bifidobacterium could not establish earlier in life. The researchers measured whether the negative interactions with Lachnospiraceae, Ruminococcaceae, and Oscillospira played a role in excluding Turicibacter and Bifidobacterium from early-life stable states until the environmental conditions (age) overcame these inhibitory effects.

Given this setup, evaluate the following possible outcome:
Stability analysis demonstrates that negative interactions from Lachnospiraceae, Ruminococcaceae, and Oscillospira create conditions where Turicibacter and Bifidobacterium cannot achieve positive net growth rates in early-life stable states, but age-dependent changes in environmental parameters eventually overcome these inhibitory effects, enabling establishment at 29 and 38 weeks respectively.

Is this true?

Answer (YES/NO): YES